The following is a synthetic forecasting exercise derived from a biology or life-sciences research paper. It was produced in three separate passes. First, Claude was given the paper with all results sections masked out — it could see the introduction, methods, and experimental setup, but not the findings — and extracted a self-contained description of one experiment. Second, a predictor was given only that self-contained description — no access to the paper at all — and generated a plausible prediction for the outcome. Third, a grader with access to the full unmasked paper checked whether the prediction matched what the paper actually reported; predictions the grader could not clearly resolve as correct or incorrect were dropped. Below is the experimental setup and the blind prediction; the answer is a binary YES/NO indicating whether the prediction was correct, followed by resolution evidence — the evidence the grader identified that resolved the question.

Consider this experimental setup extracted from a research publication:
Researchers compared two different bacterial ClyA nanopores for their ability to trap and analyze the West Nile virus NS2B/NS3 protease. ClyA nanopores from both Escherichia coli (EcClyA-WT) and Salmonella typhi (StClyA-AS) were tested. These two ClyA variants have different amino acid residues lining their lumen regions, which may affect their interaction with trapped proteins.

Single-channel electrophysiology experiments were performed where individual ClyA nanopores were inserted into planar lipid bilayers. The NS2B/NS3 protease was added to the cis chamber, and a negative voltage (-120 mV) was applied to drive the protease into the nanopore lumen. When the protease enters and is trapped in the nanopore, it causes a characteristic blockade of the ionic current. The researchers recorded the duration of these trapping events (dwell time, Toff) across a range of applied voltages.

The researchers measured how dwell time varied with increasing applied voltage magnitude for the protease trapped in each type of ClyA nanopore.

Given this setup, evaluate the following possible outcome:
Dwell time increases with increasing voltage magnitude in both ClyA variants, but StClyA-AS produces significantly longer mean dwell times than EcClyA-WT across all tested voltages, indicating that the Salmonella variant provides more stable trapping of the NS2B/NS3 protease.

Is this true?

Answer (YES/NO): NO